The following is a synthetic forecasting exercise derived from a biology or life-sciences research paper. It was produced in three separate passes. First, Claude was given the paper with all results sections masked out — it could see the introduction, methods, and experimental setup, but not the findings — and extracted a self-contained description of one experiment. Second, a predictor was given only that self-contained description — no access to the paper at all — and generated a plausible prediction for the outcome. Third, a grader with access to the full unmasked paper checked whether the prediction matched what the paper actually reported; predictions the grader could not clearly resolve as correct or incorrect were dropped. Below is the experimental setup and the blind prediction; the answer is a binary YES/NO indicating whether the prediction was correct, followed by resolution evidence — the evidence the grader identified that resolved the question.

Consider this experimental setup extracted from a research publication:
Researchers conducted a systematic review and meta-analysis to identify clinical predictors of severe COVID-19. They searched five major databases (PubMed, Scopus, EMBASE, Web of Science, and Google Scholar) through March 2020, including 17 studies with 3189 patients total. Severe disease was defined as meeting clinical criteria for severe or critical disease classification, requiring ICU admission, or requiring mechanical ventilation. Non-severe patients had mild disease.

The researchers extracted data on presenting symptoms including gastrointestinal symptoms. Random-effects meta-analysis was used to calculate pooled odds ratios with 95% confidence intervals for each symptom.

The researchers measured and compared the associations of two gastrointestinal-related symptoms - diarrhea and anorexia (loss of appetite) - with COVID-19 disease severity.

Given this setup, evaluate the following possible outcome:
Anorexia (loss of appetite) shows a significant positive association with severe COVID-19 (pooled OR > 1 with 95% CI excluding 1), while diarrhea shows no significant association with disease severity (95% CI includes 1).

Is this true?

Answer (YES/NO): YES